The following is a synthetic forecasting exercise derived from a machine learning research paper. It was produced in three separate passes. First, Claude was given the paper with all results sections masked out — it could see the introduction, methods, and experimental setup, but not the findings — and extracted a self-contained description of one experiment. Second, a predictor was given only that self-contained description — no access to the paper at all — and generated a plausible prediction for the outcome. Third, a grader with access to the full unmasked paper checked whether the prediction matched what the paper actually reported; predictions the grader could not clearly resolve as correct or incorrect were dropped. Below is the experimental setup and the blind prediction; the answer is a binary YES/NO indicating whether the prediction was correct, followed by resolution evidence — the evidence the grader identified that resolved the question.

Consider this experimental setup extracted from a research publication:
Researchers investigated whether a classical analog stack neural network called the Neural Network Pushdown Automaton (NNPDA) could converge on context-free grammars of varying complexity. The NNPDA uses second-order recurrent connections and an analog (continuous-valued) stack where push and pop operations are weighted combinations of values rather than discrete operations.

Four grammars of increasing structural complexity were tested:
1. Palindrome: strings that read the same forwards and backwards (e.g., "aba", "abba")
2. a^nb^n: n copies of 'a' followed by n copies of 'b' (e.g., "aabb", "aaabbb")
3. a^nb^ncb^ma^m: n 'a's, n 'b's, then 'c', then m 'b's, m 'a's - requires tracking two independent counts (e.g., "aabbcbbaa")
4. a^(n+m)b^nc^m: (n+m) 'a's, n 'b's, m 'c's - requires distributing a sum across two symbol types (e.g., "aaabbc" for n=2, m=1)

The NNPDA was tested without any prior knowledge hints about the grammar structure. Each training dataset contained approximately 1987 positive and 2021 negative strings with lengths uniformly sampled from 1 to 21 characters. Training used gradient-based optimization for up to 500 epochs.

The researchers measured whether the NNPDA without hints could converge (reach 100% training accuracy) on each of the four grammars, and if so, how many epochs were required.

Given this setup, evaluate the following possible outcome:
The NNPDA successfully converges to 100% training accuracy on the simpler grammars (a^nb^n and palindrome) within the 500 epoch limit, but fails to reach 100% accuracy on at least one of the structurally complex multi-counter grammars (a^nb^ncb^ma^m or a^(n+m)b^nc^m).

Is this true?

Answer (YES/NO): YES